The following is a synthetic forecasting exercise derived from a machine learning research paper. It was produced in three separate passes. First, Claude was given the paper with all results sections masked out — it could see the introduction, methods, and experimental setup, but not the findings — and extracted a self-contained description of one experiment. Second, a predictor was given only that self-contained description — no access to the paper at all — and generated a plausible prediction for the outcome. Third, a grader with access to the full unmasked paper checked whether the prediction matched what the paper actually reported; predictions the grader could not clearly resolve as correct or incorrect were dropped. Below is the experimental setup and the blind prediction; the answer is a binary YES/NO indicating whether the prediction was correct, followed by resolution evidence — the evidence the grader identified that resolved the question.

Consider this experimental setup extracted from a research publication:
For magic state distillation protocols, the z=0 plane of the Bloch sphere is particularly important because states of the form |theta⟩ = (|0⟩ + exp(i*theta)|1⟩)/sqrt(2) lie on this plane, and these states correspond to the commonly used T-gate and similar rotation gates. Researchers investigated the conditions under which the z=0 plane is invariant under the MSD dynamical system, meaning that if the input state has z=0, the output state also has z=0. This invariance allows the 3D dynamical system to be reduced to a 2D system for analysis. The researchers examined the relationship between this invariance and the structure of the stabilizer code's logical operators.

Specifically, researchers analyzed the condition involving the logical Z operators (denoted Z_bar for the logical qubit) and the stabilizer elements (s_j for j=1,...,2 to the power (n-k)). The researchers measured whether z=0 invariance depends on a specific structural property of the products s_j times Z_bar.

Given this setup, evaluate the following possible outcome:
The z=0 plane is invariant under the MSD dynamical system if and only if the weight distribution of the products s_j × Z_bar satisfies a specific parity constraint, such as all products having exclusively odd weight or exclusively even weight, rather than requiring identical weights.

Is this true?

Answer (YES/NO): NO